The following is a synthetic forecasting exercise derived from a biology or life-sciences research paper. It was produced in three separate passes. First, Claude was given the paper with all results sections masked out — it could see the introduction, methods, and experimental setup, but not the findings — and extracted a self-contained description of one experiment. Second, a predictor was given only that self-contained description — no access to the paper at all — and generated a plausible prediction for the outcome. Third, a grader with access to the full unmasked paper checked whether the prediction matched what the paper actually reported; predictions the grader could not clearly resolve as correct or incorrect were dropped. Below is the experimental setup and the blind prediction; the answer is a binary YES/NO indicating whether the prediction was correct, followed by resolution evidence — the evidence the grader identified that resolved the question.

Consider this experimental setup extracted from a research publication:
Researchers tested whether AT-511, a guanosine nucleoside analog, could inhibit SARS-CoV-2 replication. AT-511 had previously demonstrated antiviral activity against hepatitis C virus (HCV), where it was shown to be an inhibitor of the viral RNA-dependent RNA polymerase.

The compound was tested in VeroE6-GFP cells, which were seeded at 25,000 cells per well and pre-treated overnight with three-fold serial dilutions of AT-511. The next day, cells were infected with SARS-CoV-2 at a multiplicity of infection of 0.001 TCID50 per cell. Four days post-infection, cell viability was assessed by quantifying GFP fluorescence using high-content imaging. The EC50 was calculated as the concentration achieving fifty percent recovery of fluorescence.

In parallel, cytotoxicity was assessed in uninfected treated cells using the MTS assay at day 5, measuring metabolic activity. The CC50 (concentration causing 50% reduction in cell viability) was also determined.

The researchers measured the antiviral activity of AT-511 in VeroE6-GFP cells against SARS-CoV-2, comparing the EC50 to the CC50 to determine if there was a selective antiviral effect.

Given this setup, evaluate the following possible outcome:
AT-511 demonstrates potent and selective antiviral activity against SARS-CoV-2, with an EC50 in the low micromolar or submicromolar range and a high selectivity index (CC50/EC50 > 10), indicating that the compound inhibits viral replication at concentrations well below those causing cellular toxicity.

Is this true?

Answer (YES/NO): NO